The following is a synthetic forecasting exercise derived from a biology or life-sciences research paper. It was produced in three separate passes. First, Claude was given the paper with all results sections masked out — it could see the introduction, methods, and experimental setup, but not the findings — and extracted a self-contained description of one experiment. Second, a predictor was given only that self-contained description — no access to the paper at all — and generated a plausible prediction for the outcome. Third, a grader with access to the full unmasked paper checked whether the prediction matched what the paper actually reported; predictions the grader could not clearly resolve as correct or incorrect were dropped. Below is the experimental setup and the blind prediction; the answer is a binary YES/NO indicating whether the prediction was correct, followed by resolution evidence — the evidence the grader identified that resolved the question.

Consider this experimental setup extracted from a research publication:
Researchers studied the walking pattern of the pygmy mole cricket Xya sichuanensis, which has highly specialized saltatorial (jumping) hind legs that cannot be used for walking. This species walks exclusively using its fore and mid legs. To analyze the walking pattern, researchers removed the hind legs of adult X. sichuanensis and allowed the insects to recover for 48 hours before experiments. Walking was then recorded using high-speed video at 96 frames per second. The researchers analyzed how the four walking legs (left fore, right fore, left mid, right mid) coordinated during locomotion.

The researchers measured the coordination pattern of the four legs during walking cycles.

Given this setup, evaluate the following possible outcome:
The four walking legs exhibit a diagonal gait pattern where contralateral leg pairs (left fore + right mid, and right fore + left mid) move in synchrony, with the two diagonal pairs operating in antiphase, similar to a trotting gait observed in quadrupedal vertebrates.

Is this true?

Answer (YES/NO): YES